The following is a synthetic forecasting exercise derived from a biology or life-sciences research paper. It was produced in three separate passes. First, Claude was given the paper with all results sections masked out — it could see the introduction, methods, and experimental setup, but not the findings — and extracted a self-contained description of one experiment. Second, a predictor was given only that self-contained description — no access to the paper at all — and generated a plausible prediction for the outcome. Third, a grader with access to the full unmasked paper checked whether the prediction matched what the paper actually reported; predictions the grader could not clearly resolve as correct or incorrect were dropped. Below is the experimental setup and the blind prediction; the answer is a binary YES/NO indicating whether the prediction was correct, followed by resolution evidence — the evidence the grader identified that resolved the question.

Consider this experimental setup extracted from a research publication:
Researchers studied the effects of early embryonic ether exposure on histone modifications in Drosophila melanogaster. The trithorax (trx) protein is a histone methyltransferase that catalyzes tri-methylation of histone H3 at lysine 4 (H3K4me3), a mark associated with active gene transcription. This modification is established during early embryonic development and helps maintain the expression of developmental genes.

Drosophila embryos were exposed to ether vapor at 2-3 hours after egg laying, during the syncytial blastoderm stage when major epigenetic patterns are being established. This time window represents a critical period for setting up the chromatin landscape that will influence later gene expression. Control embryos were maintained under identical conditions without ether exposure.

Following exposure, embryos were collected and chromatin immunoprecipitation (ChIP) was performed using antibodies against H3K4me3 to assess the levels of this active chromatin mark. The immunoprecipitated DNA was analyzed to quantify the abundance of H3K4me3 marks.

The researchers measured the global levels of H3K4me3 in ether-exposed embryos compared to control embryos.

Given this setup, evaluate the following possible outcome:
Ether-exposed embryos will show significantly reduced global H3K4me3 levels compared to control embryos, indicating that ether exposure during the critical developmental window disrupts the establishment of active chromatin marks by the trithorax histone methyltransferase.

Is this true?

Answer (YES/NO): YES